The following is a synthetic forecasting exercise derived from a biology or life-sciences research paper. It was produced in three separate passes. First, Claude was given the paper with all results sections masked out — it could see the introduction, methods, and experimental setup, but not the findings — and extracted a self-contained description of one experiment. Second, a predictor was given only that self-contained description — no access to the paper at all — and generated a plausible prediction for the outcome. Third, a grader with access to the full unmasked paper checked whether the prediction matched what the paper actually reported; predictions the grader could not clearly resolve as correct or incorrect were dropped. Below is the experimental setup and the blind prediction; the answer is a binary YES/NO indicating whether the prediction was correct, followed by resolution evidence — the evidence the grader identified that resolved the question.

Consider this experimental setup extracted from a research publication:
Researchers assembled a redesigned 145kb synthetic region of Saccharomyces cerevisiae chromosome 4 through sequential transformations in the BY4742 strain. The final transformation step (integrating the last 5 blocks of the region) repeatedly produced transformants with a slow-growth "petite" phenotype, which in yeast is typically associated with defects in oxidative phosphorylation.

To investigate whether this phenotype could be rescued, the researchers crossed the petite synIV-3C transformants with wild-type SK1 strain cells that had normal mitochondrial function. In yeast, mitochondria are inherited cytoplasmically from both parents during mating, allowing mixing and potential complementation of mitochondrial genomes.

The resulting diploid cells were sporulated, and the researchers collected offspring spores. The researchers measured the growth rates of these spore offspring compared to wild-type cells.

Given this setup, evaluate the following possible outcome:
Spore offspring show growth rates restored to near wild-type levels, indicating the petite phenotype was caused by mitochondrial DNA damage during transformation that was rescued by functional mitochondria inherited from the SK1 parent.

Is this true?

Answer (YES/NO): YES